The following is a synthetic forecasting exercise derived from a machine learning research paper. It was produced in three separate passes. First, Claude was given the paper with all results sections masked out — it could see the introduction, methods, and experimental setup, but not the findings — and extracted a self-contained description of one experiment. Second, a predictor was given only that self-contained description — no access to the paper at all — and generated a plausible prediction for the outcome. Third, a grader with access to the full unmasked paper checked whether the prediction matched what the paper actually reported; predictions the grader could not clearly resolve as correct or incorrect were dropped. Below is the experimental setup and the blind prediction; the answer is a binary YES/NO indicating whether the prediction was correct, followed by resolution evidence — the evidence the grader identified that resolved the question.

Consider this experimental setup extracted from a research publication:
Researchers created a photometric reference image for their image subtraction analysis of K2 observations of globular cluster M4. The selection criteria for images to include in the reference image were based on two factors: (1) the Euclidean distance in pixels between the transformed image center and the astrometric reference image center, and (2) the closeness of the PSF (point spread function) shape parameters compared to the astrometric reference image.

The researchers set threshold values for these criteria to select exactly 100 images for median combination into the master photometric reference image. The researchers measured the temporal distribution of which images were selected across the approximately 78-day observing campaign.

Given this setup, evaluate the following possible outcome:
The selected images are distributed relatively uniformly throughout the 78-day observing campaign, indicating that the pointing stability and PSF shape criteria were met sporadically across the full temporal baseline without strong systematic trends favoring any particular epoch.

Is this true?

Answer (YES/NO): NO